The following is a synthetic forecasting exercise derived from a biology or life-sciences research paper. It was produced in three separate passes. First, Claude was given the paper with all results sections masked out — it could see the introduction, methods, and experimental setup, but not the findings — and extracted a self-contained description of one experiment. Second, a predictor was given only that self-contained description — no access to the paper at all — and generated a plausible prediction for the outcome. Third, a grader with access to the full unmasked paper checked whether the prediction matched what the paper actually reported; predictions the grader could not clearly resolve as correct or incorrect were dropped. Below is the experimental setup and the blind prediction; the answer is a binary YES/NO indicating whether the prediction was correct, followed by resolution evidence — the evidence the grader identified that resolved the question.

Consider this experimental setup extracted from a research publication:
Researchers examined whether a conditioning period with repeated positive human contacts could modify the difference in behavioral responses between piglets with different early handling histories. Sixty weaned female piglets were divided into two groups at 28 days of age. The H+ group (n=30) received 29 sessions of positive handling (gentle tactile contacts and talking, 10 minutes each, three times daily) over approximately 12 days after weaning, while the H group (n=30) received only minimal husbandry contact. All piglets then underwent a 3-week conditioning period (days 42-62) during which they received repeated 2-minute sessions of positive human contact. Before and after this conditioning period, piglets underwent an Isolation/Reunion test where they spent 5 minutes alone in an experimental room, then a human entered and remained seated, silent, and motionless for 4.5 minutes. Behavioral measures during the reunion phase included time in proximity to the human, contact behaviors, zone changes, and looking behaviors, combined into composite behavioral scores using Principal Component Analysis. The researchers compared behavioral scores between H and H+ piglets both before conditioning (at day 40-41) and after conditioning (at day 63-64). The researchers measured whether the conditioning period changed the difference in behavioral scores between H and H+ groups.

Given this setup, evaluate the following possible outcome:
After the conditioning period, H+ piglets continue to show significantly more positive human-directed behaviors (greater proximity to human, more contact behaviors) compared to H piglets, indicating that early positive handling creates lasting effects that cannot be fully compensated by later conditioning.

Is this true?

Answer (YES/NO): NO